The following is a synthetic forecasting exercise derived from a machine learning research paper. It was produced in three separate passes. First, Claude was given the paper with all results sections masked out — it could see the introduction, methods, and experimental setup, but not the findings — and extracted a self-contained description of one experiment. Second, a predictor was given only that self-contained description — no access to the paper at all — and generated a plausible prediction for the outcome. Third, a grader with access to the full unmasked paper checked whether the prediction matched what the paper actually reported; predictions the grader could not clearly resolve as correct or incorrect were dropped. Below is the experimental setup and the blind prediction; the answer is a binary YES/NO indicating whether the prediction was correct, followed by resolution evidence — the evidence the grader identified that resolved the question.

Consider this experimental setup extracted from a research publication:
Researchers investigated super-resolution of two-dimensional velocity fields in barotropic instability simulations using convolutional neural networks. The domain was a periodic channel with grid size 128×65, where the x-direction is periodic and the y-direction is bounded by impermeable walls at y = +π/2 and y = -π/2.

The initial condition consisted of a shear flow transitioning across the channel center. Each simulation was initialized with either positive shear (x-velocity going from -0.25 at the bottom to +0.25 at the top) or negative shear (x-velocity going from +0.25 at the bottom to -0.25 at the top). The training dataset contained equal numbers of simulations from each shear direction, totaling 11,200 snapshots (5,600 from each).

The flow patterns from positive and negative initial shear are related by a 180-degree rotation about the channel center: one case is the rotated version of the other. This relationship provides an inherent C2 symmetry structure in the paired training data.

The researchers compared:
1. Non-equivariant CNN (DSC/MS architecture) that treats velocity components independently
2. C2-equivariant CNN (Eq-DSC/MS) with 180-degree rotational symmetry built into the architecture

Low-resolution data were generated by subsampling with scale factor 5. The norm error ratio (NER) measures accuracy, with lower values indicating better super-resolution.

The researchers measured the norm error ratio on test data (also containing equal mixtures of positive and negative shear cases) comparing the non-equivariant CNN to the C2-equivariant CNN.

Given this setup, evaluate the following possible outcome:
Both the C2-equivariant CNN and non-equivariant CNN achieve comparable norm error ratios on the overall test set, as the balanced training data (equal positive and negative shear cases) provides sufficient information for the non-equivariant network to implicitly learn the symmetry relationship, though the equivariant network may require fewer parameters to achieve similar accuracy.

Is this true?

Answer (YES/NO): YES